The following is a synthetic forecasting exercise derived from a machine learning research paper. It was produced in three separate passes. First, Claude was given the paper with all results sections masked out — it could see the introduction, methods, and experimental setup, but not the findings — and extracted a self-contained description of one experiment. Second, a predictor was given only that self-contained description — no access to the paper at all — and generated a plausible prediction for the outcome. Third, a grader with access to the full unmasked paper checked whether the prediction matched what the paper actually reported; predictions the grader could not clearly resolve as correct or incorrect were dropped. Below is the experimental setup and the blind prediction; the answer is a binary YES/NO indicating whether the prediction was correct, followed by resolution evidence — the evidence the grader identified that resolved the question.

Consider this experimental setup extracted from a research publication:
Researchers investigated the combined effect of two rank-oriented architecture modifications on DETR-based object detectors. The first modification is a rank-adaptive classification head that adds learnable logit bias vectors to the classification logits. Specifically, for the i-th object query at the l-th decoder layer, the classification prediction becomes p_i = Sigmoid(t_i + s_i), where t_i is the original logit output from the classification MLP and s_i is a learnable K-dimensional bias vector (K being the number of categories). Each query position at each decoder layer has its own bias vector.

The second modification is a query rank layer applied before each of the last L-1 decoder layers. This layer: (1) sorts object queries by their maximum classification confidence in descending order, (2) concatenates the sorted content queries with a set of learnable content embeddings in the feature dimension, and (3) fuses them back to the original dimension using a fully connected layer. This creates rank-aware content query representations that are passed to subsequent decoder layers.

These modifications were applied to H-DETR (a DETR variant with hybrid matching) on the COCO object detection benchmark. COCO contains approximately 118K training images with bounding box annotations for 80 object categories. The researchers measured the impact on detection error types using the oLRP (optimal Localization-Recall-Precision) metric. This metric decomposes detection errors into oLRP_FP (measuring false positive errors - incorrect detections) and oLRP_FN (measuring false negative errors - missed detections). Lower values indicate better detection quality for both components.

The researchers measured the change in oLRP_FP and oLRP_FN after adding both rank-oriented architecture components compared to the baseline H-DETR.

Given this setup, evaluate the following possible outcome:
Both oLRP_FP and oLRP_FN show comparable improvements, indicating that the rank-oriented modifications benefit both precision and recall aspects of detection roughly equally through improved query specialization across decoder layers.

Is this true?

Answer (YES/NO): NO